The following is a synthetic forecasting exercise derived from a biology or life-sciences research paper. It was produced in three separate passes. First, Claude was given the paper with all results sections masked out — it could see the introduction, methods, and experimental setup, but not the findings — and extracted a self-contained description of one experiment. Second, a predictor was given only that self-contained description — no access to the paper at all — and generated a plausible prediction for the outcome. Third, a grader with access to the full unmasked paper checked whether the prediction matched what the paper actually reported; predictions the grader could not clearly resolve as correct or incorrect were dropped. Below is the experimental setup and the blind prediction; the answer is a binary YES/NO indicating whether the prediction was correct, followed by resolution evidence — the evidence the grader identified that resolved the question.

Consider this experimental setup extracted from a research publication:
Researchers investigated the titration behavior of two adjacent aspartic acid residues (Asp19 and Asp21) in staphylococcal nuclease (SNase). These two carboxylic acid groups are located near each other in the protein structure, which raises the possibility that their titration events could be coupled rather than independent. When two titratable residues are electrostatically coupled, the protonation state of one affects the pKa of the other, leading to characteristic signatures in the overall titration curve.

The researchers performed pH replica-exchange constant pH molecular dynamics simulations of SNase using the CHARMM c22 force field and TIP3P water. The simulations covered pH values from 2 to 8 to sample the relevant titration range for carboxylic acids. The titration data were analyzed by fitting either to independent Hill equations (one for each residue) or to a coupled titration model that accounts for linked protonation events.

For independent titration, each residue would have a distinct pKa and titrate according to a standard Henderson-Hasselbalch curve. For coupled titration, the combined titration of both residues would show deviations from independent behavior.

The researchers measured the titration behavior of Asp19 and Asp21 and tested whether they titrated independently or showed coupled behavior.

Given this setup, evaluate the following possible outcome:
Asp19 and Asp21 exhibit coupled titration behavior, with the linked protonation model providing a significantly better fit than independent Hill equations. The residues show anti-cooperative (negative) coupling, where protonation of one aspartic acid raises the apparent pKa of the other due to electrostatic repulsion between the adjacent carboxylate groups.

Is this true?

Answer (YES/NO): NO